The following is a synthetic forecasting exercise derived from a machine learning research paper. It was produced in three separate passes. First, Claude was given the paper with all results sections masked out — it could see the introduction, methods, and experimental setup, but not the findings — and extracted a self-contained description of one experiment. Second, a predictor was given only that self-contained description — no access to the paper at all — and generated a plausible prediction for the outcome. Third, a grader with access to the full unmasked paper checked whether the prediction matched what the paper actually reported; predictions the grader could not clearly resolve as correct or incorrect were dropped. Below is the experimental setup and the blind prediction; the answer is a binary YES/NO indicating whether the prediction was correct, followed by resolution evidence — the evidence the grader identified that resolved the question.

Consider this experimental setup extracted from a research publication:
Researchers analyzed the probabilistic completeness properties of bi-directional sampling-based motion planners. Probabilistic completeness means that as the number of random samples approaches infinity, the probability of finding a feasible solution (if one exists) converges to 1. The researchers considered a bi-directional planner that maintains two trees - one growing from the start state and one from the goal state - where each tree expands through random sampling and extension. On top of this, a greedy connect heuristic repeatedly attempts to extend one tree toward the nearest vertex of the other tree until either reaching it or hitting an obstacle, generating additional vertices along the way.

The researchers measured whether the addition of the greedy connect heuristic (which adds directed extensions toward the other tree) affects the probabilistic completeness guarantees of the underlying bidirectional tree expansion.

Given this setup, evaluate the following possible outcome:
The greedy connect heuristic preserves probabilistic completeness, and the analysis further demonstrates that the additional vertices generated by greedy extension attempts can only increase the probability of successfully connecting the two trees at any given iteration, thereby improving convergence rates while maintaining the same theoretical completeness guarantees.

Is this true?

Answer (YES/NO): NO